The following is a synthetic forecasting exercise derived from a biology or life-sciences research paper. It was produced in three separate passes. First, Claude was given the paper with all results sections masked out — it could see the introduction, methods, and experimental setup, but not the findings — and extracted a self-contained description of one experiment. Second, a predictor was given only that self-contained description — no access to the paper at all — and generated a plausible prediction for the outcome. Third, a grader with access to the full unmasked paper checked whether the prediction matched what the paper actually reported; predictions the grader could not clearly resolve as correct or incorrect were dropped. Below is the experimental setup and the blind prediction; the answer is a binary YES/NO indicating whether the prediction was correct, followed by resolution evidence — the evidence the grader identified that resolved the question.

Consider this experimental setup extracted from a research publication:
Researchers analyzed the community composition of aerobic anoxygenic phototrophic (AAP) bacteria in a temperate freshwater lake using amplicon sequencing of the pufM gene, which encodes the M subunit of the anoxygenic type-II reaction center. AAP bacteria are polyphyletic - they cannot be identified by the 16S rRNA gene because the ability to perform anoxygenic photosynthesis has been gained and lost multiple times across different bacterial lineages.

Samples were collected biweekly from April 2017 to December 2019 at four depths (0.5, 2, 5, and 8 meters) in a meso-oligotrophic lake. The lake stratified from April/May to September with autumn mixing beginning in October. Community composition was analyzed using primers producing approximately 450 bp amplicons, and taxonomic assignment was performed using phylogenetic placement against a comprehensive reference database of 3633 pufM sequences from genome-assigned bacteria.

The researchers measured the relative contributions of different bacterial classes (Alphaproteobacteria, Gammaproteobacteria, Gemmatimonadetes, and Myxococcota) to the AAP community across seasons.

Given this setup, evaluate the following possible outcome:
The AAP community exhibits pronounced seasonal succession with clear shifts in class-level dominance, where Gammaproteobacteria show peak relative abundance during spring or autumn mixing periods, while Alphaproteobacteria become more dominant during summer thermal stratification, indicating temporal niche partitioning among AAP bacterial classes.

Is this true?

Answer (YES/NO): NO